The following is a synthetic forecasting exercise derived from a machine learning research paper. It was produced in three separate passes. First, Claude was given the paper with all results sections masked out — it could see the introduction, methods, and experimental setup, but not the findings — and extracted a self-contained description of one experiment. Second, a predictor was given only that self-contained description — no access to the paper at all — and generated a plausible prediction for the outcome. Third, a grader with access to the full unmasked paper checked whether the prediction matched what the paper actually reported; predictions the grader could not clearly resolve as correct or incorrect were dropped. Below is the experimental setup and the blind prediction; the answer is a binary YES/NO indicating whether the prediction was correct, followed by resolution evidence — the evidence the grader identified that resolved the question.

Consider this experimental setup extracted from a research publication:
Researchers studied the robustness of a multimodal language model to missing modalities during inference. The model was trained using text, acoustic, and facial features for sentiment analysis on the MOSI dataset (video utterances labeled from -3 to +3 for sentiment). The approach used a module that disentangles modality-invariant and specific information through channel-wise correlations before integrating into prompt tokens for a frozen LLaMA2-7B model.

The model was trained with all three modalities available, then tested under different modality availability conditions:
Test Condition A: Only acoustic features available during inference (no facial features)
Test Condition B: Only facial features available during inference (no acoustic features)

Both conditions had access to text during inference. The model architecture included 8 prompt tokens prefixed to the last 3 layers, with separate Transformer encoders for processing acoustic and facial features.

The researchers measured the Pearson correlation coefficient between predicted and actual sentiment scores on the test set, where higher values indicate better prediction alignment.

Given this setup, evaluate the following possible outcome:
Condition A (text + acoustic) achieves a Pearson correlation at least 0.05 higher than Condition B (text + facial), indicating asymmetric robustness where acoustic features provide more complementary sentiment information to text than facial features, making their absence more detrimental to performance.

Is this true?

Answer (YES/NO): NO